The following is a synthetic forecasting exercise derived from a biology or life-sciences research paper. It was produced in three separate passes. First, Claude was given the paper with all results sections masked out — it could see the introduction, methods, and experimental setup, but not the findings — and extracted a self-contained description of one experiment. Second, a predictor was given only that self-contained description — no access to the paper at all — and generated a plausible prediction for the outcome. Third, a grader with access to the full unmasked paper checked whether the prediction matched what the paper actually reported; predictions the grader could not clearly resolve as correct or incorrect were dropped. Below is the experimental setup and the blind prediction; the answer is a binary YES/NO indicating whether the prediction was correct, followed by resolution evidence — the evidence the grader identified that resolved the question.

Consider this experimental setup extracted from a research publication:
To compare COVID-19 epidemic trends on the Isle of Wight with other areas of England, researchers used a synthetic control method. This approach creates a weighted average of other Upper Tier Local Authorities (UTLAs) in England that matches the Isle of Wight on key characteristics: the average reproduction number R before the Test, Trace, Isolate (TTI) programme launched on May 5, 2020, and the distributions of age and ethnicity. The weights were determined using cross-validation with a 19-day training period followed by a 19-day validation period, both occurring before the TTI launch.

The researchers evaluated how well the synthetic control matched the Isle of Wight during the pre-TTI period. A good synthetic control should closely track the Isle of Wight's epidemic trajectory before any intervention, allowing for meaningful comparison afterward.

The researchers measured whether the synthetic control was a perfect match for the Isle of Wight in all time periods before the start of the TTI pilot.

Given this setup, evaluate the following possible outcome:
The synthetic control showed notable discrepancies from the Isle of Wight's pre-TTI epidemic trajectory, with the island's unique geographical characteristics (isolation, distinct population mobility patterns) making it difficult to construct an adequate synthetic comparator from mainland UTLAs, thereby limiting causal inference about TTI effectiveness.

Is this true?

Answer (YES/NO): NO